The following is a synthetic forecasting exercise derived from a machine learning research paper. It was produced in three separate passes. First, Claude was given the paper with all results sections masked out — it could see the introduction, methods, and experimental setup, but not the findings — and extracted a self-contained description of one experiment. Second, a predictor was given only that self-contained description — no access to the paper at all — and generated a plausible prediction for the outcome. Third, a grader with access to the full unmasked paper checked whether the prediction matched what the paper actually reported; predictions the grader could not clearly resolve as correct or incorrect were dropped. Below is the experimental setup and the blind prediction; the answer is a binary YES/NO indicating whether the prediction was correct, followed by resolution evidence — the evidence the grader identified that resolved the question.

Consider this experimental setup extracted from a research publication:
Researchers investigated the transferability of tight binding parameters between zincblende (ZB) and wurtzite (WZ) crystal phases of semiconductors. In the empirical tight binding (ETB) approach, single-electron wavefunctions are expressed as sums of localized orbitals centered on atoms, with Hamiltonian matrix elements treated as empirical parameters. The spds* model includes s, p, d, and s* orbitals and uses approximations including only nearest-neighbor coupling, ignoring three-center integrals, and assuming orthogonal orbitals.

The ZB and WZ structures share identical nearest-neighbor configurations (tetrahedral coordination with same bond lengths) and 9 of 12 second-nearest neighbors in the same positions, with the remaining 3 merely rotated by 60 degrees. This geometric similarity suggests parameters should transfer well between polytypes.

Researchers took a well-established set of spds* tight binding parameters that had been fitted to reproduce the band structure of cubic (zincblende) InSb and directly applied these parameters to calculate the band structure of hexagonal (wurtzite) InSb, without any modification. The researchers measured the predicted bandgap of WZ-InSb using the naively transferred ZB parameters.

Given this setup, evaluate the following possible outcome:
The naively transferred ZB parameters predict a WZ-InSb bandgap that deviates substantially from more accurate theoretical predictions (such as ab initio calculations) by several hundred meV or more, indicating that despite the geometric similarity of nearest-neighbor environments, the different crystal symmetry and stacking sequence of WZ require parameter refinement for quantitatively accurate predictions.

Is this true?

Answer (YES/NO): YES